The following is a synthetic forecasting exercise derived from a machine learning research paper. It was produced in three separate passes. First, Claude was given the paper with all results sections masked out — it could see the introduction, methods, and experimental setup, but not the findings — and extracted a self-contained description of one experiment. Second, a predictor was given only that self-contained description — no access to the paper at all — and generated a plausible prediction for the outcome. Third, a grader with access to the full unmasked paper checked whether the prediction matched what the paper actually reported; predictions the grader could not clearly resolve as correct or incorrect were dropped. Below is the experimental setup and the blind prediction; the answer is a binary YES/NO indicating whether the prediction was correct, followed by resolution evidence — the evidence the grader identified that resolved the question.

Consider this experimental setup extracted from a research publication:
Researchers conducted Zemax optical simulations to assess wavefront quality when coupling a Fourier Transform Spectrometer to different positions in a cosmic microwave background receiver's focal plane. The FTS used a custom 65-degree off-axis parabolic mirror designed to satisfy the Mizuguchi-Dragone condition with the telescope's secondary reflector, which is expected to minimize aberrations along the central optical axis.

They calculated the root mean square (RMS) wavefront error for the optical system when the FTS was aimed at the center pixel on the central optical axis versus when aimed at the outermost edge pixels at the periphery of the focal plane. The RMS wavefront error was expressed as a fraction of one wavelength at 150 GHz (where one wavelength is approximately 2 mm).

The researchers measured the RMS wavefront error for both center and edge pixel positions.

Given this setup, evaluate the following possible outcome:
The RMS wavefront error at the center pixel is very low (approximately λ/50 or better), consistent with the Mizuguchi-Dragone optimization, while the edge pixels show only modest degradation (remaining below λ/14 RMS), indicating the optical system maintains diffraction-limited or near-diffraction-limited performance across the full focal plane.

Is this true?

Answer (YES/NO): NO